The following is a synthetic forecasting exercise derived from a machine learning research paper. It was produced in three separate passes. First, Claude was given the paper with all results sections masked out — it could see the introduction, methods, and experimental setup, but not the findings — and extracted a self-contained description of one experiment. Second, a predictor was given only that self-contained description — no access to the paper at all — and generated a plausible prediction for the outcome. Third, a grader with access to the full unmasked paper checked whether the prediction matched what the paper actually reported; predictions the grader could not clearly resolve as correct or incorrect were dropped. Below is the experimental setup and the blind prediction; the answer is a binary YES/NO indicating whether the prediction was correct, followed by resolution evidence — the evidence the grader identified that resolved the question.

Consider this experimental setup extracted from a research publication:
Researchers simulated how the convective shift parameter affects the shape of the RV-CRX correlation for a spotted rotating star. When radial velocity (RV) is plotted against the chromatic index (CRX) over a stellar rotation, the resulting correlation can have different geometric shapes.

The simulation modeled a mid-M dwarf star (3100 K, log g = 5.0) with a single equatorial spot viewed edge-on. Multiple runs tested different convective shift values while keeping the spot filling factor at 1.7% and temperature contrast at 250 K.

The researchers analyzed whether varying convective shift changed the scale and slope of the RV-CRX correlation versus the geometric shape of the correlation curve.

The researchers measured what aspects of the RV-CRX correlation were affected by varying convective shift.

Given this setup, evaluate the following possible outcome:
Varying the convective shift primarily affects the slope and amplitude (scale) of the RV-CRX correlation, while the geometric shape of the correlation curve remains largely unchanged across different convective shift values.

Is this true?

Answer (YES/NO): NO